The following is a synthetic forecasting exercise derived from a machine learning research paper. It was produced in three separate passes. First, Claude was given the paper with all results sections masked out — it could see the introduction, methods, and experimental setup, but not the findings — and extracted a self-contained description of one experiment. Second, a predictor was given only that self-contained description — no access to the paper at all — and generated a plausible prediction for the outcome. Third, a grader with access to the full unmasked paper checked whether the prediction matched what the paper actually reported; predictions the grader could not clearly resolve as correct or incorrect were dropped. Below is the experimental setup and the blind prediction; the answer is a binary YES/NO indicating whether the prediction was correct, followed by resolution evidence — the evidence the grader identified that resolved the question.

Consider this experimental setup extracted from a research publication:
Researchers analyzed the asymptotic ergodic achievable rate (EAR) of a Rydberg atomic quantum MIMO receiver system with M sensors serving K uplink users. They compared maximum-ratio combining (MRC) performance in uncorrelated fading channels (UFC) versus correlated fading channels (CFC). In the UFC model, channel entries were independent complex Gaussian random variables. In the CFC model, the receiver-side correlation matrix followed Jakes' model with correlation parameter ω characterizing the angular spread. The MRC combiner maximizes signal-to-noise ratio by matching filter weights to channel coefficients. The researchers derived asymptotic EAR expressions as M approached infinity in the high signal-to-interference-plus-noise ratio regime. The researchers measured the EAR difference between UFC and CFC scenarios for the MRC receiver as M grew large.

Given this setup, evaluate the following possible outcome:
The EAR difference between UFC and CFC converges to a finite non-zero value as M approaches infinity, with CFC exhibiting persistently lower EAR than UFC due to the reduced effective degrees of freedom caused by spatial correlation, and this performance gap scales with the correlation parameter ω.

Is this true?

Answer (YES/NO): NO